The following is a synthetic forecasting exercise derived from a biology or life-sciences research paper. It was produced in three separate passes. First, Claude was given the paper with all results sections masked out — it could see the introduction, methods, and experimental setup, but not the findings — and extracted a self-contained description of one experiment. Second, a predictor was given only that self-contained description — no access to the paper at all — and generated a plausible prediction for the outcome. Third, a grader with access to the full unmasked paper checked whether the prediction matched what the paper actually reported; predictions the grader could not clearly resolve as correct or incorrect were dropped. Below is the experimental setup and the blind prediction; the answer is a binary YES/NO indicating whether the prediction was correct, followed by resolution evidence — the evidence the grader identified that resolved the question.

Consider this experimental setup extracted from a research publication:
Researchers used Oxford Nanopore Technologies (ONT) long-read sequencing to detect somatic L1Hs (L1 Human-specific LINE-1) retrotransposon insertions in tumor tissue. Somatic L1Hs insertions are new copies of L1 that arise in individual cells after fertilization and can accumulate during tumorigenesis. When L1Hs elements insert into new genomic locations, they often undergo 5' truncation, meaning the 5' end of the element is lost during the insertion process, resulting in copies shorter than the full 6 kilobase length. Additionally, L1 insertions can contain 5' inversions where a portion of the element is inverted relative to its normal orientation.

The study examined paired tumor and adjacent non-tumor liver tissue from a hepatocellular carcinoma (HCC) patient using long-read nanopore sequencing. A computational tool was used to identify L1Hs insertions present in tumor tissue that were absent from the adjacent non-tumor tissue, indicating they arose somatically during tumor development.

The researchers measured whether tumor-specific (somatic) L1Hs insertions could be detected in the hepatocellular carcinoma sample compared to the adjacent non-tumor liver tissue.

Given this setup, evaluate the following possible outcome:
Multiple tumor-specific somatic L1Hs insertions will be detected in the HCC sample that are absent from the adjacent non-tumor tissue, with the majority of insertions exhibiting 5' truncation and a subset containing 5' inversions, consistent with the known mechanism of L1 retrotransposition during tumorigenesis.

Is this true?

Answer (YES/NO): NO